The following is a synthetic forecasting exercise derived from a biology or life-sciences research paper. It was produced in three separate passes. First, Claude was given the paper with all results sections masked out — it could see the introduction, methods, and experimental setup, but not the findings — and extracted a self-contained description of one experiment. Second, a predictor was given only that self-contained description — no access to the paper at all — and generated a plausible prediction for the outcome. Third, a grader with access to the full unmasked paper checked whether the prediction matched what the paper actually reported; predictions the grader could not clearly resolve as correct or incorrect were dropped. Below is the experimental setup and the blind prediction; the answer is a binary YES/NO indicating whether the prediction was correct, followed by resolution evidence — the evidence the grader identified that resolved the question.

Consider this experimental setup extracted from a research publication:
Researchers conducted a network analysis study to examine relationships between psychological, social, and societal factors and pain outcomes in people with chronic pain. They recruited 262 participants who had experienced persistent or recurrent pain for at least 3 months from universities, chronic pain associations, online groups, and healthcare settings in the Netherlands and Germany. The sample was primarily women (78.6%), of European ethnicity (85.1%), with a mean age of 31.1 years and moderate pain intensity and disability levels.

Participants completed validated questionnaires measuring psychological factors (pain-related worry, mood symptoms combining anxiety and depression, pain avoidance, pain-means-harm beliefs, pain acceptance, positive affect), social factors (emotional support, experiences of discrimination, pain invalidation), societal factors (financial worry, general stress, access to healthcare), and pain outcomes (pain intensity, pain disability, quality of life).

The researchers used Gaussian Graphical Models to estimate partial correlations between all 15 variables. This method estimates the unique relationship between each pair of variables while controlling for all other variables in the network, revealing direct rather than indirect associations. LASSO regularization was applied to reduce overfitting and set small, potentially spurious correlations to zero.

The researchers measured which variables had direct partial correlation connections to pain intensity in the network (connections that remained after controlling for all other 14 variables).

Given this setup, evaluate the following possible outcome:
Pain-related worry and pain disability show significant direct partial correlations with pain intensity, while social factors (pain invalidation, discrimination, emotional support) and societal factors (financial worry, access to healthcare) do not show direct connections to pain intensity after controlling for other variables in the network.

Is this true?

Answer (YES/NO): YES